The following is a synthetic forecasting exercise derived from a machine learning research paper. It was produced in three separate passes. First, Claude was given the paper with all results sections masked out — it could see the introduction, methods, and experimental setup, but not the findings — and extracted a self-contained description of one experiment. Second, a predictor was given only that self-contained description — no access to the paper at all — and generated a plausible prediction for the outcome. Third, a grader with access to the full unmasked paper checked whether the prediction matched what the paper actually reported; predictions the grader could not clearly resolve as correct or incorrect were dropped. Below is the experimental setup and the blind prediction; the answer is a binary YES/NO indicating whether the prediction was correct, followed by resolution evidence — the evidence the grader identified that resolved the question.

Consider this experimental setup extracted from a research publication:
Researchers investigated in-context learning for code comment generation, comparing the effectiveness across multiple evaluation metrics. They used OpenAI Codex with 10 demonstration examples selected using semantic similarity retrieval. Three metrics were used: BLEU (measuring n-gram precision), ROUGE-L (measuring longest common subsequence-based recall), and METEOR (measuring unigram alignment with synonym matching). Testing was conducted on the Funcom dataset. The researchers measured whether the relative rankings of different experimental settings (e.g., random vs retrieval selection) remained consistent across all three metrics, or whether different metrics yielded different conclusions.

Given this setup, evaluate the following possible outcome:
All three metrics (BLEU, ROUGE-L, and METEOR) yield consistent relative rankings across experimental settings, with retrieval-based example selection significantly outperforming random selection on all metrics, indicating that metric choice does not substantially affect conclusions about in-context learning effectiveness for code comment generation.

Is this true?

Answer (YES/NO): NO